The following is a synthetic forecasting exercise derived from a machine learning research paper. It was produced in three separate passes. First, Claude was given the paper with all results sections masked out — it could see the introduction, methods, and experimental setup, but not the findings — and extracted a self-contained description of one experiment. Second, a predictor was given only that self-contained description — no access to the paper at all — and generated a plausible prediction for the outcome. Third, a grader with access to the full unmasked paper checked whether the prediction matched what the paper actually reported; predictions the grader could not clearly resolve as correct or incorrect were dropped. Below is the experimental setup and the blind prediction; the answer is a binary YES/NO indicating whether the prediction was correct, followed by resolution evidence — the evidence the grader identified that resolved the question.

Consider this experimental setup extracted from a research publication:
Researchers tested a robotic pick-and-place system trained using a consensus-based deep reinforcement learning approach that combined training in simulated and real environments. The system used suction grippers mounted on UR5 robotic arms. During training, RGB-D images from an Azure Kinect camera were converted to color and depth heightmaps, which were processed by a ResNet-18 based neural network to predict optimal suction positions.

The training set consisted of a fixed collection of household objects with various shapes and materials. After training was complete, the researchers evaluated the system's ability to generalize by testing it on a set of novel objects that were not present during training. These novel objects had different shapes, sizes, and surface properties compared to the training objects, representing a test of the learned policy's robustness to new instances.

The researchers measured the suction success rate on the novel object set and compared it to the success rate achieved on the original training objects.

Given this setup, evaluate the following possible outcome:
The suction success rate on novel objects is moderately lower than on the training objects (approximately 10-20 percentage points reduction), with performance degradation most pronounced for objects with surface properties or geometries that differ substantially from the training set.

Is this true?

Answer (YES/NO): NO